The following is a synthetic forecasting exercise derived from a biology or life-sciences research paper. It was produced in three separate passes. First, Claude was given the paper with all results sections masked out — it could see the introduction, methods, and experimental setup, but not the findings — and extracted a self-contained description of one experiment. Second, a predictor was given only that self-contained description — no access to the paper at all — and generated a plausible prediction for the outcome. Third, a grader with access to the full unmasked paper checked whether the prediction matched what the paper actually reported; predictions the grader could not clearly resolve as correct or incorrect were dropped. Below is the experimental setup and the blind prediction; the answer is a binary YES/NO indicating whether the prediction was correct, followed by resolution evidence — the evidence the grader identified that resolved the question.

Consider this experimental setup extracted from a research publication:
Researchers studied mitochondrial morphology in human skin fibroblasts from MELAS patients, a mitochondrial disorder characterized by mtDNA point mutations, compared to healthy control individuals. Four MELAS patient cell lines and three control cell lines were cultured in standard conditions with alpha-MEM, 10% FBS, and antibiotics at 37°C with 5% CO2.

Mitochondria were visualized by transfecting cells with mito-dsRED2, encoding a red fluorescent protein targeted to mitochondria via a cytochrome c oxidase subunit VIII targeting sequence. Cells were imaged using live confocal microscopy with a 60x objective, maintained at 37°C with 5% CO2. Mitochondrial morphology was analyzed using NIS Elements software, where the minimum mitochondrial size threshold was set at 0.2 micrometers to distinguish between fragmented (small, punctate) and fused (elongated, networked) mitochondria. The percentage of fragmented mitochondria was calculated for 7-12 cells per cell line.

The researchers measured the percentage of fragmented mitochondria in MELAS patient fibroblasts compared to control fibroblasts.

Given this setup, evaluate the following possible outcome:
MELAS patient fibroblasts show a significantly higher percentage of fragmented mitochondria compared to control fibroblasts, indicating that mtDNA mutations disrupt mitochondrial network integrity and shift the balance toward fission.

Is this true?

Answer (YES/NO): YES